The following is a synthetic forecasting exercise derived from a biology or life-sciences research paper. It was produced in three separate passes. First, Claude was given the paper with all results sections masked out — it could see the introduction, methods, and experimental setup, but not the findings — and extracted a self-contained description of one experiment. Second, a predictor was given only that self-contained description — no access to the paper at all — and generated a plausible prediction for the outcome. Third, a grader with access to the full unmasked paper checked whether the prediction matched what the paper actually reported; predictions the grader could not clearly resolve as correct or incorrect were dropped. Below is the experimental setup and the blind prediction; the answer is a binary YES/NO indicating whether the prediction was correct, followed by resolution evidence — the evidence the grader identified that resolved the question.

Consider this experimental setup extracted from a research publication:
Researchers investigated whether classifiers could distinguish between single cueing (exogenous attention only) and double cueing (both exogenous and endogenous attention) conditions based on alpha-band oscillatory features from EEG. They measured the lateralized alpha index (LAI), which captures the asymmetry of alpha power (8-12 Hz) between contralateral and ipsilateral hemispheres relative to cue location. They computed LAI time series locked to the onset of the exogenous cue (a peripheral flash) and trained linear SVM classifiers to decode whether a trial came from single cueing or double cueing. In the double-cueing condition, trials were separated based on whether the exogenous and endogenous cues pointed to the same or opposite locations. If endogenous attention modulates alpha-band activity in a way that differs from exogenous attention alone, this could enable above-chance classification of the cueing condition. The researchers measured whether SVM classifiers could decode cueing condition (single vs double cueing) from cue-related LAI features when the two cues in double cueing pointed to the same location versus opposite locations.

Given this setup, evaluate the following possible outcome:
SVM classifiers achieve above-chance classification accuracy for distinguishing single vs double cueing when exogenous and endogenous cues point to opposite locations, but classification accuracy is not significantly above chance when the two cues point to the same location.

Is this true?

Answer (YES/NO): YES